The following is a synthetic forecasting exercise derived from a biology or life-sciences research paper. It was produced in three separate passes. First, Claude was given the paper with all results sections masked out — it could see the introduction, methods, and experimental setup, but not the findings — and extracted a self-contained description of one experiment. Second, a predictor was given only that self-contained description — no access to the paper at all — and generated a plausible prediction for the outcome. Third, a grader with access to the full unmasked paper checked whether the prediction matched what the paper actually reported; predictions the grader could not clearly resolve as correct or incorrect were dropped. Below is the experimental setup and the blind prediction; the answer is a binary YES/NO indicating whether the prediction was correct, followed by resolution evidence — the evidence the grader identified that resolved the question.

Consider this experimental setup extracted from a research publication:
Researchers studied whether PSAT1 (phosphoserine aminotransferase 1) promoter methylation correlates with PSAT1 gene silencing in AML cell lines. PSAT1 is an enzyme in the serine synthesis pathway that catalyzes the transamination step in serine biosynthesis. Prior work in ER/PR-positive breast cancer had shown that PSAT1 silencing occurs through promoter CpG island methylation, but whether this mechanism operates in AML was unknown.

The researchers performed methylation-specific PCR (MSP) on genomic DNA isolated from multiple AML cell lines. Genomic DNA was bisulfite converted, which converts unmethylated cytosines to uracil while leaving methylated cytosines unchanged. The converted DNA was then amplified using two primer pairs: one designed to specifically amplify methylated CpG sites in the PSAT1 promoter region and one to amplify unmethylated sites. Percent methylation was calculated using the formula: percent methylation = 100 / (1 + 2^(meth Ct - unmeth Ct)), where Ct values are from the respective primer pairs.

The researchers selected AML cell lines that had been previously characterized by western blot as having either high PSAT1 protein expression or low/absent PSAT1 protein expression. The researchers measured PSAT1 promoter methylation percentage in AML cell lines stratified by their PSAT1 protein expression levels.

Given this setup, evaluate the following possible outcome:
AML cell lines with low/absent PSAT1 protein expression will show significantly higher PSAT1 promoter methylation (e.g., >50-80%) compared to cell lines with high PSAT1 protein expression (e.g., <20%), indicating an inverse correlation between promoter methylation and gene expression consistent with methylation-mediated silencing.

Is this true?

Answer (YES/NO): YES